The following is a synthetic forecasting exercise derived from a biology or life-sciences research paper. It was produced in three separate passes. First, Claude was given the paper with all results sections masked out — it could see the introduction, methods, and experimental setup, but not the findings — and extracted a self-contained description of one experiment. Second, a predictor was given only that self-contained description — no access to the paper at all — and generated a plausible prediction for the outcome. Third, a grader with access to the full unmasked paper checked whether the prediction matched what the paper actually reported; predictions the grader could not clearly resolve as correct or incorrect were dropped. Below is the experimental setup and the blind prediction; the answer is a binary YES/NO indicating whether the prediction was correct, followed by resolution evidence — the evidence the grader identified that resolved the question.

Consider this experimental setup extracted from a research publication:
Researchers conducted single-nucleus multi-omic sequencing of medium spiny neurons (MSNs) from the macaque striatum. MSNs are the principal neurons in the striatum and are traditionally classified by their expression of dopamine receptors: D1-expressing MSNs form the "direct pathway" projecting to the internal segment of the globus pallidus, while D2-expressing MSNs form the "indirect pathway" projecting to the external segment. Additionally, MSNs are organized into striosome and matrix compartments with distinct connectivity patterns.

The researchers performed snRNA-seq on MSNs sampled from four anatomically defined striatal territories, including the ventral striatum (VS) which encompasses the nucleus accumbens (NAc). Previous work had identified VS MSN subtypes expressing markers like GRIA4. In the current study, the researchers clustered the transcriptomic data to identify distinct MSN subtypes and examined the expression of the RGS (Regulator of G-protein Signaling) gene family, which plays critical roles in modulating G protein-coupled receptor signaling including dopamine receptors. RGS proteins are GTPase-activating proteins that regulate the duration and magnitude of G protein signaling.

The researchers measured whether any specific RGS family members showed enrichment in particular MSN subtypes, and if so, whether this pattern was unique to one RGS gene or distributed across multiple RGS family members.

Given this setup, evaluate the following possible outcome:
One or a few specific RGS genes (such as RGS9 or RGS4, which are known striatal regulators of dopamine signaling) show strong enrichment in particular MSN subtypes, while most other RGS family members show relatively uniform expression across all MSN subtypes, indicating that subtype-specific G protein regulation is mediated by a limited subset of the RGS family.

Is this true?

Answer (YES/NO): YES